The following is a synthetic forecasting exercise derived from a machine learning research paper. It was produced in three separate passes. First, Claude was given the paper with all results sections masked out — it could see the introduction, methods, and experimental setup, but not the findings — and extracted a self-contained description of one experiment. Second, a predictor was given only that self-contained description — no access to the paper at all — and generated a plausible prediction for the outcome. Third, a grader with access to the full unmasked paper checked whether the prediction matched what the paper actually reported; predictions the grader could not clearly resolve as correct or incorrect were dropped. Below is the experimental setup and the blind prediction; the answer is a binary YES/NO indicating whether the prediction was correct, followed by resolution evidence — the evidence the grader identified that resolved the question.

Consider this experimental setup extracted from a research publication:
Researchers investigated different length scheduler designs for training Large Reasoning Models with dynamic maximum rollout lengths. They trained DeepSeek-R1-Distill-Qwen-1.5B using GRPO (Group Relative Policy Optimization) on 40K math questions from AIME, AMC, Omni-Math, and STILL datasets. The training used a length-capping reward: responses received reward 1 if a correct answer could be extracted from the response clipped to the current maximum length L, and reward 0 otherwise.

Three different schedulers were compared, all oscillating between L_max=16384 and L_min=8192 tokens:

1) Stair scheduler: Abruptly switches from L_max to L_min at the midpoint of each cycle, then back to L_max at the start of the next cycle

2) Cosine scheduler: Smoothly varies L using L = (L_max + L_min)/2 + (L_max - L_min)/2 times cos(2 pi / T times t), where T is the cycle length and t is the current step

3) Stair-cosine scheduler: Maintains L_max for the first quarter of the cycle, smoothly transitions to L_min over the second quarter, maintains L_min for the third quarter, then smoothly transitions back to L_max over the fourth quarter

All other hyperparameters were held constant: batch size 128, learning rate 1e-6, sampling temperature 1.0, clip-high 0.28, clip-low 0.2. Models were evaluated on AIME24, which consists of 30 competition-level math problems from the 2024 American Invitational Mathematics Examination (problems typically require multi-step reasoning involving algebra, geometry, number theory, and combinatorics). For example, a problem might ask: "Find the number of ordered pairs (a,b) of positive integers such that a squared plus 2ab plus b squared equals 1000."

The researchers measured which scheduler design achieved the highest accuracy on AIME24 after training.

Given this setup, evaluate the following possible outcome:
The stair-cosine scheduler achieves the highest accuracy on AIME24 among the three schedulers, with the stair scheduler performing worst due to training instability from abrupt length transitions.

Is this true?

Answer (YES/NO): NO